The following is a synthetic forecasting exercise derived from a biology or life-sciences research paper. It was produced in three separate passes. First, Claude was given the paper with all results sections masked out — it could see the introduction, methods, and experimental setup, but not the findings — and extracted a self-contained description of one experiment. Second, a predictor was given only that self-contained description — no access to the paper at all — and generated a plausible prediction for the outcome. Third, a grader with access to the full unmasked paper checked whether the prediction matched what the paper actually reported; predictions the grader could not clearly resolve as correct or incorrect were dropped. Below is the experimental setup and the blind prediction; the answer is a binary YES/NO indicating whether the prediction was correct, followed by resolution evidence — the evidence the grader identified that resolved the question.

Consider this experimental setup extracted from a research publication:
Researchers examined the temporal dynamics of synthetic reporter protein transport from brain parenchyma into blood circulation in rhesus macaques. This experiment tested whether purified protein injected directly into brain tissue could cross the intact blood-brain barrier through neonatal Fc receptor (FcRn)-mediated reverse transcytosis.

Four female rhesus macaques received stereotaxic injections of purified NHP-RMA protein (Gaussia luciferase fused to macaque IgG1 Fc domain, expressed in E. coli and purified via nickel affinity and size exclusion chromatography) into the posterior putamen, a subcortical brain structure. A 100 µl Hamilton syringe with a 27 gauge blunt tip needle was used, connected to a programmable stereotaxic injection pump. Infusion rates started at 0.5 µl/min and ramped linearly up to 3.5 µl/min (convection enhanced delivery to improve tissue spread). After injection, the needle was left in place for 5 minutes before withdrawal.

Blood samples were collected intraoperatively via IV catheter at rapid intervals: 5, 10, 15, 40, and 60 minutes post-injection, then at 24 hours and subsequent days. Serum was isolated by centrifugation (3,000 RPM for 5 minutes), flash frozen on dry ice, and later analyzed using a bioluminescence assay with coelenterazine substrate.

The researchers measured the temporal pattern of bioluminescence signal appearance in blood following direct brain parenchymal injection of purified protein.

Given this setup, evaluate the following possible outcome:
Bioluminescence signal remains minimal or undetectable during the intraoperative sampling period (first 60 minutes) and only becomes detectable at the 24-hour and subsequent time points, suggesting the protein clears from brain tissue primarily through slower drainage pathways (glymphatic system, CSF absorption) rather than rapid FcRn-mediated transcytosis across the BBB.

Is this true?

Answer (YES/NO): NO